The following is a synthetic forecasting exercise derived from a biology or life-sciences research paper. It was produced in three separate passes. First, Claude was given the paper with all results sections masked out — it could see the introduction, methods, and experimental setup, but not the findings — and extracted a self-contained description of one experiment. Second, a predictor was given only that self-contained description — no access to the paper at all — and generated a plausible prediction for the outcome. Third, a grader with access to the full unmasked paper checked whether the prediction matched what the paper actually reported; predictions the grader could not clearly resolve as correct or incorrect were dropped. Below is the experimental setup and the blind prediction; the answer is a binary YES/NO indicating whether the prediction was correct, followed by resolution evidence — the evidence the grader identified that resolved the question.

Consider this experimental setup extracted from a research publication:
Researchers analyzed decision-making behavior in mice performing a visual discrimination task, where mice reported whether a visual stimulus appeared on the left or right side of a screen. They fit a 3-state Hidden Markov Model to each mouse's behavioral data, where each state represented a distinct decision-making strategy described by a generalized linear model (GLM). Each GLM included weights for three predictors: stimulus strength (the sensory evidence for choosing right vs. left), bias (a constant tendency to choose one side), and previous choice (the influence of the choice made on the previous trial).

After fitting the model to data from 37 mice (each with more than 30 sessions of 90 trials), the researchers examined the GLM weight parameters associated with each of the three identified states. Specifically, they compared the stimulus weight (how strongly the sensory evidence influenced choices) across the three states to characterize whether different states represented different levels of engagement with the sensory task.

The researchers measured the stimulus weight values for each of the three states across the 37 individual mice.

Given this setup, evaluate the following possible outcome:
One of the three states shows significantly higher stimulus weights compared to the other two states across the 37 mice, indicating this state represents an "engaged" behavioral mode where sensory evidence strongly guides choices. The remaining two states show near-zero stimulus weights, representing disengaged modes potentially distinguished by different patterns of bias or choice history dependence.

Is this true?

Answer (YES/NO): YES